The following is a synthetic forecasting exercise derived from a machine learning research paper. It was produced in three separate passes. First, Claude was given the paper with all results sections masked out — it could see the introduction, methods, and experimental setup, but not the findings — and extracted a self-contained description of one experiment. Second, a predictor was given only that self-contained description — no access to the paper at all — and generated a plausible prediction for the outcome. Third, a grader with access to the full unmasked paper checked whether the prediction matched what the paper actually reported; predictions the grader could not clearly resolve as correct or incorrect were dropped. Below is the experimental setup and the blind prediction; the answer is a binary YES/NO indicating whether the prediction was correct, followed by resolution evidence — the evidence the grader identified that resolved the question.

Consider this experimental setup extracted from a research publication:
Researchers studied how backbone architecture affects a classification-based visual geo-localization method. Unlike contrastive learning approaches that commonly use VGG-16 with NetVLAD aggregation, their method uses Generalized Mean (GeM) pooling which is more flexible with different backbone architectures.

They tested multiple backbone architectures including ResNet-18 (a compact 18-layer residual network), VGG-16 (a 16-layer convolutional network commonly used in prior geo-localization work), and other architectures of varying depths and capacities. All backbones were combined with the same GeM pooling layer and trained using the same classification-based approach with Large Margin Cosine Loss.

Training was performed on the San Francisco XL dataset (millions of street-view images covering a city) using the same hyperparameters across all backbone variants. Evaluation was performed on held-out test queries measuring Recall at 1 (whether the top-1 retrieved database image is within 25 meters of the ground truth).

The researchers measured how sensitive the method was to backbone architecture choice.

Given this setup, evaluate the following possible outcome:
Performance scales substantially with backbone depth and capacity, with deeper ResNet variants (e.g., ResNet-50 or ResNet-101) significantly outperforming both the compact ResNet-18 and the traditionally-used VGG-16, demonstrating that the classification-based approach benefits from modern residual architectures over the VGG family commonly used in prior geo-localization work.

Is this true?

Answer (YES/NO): NO